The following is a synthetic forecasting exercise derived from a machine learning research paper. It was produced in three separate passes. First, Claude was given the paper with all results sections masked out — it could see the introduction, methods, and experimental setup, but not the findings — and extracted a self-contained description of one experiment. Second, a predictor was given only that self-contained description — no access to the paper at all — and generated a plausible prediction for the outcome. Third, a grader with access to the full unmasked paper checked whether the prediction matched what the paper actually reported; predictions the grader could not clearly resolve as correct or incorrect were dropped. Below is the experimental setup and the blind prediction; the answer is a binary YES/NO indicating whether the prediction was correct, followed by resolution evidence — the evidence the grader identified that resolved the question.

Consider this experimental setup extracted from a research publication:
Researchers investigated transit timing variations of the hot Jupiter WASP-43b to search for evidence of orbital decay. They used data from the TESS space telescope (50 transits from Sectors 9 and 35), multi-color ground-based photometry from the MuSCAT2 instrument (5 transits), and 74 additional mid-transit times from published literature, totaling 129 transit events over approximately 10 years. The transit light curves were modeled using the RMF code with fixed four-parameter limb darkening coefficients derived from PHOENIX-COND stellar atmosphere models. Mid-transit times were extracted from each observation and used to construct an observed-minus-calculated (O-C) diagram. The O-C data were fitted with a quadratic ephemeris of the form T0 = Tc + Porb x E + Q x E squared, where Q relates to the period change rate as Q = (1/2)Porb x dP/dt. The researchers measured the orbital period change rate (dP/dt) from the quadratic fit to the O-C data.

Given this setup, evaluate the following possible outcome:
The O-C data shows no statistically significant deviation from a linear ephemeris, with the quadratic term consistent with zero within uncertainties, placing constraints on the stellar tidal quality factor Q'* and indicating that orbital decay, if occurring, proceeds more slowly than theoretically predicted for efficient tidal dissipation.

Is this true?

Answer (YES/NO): NO